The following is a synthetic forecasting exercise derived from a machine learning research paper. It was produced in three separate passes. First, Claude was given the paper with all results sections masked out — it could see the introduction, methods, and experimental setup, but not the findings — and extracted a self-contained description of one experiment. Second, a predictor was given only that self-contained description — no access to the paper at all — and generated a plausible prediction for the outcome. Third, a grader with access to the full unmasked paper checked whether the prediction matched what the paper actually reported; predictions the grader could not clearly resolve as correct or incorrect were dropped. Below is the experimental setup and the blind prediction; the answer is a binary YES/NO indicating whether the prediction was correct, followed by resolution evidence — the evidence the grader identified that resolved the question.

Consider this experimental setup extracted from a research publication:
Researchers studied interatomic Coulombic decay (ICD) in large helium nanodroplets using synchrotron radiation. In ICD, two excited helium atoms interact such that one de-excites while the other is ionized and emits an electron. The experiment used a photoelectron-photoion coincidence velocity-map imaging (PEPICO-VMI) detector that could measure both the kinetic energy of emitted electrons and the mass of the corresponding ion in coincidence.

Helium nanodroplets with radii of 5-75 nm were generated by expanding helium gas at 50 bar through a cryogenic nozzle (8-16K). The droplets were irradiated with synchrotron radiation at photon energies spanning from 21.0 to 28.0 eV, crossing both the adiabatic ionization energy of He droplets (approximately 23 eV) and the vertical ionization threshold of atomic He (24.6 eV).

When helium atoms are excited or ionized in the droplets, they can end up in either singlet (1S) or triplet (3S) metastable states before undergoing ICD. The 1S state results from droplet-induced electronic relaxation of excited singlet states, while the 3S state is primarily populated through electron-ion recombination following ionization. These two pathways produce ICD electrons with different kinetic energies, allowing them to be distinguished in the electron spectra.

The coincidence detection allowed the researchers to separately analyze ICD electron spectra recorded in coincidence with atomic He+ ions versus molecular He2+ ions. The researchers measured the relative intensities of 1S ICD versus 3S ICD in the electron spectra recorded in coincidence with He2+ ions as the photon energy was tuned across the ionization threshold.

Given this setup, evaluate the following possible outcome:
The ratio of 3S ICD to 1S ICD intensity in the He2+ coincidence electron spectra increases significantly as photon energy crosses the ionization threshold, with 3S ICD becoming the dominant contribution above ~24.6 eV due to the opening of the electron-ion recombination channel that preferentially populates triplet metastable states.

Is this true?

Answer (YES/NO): YES